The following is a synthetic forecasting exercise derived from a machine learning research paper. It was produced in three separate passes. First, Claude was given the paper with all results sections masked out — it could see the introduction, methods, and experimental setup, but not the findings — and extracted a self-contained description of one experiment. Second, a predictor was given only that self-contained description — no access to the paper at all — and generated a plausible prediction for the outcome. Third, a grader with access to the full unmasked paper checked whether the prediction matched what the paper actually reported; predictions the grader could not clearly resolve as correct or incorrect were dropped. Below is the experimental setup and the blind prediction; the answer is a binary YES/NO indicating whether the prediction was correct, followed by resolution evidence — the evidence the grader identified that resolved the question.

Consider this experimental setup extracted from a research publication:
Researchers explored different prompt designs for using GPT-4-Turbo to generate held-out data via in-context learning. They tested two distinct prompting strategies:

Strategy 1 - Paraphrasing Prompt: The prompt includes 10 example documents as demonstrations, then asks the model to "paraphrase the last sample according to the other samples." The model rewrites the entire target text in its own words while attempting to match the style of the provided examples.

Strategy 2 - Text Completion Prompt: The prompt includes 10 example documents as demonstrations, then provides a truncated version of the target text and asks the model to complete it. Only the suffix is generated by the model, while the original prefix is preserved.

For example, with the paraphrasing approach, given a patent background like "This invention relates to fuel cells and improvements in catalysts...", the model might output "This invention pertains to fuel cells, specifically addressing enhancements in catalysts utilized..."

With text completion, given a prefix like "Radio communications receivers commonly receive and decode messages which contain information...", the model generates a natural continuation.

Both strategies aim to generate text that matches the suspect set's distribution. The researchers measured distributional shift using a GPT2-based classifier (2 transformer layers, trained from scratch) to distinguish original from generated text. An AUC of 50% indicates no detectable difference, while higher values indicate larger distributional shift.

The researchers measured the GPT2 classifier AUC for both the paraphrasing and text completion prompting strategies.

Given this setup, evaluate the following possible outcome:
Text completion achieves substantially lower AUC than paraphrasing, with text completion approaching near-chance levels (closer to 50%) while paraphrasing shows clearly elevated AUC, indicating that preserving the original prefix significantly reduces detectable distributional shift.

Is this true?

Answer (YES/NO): NO